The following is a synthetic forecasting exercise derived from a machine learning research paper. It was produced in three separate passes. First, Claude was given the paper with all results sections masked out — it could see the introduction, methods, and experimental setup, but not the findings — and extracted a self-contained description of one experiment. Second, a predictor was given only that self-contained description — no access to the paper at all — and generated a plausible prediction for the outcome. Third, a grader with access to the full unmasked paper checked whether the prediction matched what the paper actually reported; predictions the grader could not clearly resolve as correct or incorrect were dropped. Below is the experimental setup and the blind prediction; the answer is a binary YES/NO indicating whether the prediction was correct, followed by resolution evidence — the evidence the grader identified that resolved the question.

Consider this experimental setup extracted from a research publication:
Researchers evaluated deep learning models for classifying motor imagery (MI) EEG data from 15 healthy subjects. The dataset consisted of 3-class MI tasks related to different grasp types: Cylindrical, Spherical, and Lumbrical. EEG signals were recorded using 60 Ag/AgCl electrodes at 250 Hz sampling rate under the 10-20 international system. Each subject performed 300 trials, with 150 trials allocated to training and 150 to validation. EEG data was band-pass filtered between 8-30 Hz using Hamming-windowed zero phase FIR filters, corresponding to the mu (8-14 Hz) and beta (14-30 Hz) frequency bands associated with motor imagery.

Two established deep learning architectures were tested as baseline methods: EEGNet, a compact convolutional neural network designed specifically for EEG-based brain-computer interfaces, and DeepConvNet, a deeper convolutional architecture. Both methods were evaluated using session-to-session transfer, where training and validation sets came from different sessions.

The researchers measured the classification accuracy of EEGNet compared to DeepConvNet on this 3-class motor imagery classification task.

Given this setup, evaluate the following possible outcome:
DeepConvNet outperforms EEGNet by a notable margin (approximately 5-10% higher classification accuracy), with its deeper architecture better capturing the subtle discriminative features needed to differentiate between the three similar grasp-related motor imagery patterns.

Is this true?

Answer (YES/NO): NO